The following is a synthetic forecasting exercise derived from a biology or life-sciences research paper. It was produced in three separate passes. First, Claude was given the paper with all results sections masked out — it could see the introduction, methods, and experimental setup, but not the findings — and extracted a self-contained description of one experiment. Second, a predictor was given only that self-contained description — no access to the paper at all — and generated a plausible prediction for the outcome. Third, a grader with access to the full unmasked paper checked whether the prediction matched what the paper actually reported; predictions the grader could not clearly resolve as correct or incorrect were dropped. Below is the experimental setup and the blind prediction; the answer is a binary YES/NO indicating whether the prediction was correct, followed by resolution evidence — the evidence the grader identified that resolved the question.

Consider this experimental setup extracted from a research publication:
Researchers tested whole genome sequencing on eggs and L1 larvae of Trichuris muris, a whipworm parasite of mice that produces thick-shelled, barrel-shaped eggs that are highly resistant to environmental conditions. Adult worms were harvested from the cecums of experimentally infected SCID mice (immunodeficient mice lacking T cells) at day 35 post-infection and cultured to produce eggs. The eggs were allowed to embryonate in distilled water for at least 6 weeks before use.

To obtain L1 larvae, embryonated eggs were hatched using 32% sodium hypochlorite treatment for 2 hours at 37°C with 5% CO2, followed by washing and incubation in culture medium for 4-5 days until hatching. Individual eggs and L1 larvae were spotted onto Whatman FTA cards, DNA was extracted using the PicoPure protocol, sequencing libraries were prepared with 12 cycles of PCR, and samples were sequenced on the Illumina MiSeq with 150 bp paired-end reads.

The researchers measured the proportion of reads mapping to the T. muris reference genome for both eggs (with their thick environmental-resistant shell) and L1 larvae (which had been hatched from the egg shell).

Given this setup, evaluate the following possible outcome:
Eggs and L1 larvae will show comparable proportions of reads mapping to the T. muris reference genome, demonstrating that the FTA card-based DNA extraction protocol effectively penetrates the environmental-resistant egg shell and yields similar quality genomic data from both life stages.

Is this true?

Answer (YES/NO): NO